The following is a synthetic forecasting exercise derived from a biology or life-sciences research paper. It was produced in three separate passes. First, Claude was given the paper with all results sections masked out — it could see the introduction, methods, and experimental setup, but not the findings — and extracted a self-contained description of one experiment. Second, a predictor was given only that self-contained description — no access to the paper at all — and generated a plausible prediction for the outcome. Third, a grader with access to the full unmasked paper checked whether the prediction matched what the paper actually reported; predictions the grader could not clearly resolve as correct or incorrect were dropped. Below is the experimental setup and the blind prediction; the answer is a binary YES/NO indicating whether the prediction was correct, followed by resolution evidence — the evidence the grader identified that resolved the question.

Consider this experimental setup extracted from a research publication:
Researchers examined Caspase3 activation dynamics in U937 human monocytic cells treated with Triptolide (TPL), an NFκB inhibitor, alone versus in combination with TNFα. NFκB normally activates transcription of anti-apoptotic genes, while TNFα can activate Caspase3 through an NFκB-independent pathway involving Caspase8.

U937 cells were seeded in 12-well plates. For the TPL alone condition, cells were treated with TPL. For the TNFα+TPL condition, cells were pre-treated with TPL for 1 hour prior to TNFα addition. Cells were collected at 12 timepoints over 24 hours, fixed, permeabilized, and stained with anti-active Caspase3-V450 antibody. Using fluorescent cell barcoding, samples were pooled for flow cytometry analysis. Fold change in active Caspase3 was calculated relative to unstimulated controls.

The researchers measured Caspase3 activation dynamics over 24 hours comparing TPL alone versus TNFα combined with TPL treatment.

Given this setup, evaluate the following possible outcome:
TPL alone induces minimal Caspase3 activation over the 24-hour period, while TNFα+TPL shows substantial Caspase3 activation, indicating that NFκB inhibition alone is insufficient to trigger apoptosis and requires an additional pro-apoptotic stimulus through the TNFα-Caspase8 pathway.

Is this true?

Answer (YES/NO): NO